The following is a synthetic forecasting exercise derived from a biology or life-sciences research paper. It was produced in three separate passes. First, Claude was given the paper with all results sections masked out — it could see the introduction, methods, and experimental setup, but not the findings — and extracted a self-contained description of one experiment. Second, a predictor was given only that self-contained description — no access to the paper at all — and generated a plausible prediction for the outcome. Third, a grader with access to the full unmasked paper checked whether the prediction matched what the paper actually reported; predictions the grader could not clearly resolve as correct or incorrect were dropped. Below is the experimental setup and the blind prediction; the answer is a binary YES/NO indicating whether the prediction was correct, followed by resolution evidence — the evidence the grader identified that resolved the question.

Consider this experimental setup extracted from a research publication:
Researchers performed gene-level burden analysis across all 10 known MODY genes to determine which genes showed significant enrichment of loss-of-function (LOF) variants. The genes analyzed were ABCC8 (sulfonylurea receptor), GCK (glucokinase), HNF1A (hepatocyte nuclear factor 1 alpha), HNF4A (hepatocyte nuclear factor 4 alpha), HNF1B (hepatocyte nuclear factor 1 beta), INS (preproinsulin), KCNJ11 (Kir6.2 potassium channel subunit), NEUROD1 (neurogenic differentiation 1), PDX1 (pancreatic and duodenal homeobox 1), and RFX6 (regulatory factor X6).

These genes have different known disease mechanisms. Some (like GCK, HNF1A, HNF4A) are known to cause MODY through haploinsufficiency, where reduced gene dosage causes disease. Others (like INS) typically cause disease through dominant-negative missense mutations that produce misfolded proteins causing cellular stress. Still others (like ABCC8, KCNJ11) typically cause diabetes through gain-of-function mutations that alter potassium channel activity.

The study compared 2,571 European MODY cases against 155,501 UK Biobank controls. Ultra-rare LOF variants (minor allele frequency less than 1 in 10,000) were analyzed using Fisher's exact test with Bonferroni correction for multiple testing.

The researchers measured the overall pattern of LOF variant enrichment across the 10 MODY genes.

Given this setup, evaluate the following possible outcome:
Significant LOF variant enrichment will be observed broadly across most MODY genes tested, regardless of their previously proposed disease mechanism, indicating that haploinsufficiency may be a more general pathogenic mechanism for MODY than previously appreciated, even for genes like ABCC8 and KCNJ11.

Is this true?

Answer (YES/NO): NO